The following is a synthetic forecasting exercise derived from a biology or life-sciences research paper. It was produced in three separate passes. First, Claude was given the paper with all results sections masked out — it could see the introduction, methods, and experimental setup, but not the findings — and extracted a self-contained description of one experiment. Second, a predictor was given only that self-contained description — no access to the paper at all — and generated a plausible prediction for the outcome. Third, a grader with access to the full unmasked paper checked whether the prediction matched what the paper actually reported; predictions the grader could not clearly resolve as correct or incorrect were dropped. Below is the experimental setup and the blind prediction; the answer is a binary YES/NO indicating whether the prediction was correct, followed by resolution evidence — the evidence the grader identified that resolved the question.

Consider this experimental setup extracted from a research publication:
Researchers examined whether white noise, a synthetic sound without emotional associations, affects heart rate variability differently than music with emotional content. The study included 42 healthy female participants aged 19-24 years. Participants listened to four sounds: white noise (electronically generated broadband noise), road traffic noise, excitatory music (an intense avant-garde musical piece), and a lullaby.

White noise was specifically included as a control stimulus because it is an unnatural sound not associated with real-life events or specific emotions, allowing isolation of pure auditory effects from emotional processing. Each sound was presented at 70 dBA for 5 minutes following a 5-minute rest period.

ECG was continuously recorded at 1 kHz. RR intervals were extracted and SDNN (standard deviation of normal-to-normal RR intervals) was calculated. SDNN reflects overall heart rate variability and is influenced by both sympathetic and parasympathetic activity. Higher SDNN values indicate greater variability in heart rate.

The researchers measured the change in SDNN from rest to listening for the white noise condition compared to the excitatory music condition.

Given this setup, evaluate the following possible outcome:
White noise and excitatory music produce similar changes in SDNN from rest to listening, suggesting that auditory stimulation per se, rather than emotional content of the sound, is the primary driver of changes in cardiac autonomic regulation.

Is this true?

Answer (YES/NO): NO